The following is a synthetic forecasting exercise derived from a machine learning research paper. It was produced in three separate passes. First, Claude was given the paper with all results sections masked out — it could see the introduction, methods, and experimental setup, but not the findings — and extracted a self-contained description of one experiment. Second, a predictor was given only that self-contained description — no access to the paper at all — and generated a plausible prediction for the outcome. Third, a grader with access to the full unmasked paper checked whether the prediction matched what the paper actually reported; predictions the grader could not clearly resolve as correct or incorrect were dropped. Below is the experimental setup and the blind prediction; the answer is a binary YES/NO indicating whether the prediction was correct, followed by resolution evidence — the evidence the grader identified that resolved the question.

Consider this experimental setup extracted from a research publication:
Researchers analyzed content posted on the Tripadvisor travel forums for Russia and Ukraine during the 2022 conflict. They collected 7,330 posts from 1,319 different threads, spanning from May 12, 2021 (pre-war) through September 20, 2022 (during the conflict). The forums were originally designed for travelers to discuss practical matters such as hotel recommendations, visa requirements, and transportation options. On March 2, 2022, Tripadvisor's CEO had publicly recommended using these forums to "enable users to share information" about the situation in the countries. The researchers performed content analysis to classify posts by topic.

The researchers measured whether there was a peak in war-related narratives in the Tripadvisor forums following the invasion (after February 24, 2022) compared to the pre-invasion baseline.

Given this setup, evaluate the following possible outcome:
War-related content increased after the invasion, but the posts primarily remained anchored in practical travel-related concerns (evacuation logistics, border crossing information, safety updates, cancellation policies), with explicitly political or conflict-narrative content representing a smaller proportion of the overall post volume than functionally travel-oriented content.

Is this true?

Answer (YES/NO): NO